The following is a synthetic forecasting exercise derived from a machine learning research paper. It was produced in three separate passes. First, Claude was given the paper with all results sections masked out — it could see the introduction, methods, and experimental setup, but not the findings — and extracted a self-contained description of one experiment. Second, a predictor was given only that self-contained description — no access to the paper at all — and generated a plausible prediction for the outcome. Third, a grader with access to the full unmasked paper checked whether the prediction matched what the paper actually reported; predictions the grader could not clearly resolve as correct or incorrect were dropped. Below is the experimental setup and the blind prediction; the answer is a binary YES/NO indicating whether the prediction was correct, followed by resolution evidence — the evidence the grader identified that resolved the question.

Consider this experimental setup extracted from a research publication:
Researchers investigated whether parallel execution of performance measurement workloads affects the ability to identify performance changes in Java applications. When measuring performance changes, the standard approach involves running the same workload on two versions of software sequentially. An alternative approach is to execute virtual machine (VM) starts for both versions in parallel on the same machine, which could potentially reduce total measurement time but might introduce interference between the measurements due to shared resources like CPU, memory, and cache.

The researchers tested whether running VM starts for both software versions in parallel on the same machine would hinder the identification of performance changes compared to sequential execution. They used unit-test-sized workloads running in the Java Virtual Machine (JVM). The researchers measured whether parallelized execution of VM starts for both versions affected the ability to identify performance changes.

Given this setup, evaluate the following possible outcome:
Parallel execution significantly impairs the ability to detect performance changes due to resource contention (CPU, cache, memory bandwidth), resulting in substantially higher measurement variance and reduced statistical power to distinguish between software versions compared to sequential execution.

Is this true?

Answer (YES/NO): NO